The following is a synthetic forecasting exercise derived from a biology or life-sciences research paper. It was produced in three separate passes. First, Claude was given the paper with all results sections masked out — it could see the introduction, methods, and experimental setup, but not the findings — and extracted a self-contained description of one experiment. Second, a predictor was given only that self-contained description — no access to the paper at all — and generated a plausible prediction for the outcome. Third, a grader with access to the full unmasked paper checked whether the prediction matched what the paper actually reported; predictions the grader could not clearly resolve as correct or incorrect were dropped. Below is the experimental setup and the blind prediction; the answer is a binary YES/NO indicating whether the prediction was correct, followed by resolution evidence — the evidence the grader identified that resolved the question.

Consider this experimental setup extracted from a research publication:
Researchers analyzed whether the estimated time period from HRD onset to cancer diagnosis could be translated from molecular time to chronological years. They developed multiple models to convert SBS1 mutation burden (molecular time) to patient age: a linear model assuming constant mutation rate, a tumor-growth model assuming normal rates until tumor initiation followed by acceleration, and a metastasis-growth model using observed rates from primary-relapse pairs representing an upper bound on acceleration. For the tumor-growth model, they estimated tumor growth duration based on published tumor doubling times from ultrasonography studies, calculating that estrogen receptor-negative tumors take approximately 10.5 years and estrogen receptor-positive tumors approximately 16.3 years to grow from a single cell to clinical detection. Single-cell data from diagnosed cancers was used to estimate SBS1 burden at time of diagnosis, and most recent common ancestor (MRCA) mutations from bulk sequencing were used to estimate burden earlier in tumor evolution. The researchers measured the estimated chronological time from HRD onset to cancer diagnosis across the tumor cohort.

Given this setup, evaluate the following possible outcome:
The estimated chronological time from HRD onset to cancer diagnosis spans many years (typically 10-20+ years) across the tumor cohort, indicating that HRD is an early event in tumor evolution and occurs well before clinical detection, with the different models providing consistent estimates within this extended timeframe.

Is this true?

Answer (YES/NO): NO